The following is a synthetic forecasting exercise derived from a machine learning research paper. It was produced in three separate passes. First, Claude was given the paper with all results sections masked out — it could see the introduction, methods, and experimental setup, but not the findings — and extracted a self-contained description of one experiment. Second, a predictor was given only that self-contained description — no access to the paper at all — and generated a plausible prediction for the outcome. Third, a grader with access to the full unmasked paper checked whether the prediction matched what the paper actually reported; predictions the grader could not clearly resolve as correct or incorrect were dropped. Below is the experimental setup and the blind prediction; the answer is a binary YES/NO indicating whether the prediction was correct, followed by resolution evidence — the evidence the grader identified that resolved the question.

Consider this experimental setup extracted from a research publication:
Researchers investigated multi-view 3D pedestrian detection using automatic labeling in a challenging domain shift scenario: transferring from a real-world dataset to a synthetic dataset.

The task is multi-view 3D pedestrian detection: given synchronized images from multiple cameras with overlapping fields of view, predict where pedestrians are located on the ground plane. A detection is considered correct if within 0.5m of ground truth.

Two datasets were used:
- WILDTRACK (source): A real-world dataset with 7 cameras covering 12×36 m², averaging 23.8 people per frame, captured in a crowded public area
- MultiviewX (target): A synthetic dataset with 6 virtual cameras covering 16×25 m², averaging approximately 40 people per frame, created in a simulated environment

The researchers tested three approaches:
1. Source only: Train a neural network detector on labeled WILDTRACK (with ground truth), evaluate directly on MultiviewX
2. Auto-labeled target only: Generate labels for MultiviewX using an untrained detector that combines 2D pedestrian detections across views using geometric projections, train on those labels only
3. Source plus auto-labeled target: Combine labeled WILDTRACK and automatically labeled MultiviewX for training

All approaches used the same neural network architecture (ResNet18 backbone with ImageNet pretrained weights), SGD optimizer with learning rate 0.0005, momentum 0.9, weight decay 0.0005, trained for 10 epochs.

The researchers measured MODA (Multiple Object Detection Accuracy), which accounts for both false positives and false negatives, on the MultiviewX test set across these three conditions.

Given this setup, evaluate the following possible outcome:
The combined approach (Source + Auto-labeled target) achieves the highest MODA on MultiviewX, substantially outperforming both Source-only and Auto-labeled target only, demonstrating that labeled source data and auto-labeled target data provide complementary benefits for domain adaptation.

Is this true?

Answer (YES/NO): NO